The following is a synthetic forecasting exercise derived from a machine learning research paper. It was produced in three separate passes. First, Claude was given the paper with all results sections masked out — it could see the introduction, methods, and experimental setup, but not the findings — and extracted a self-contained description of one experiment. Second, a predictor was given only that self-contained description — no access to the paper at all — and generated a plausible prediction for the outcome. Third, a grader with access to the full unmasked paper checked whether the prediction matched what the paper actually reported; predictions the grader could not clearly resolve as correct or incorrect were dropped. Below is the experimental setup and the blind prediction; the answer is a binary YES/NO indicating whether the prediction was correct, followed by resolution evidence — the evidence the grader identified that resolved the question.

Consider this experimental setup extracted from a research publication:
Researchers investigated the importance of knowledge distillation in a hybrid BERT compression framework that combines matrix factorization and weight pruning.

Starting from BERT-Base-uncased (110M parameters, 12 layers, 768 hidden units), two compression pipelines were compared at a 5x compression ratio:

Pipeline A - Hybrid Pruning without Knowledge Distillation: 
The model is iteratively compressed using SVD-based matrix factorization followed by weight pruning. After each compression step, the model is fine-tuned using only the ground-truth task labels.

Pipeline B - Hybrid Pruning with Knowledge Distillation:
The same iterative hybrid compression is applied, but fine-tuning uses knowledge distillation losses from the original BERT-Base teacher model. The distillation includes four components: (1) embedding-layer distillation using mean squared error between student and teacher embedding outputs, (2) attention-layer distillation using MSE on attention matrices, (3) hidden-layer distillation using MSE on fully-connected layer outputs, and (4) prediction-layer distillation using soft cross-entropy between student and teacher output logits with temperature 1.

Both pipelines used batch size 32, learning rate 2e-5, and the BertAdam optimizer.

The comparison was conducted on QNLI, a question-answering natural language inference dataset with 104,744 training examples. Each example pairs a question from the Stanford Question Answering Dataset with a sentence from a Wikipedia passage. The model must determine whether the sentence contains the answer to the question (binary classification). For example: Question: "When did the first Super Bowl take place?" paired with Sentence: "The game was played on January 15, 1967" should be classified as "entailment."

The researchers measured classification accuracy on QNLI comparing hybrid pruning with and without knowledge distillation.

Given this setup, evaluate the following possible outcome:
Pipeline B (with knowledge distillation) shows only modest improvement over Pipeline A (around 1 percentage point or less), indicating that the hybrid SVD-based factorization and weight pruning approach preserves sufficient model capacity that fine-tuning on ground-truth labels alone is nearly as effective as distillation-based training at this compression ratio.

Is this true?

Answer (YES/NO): NO